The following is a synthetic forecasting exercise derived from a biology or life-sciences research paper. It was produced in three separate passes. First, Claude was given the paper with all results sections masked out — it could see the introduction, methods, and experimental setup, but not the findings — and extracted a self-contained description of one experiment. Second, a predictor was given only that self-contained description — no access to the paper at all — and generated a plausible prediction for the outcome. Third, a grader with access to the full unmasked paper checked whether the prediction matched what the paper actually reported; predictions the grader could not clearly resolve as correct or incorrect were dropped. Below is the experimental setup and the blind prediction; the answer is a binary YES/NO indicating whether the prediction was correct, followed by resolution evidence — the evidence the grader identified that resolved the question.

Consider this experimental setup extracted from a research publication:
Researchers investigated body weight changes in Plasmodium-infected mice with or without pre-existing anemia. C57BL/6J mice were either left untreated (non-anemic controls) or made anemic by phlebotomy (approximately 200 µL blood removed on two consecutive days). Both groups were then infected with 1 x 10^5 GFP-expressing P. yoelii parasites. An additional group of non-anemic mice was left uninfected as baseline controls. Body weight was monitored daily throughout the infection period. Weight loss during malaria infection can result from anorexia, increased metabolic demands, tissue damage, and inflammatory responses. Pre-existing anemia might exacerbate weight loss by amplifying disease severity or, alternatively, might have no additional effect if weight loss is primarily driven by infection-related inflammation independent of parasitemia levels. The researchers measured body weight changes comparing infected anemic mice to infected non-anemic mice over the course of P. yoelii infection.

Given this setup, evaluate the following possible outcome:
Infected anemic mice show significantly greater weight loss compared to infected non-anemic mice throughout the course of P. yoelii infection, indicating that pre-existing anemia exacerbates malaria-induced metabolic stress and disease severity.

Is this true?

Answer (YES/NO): YES